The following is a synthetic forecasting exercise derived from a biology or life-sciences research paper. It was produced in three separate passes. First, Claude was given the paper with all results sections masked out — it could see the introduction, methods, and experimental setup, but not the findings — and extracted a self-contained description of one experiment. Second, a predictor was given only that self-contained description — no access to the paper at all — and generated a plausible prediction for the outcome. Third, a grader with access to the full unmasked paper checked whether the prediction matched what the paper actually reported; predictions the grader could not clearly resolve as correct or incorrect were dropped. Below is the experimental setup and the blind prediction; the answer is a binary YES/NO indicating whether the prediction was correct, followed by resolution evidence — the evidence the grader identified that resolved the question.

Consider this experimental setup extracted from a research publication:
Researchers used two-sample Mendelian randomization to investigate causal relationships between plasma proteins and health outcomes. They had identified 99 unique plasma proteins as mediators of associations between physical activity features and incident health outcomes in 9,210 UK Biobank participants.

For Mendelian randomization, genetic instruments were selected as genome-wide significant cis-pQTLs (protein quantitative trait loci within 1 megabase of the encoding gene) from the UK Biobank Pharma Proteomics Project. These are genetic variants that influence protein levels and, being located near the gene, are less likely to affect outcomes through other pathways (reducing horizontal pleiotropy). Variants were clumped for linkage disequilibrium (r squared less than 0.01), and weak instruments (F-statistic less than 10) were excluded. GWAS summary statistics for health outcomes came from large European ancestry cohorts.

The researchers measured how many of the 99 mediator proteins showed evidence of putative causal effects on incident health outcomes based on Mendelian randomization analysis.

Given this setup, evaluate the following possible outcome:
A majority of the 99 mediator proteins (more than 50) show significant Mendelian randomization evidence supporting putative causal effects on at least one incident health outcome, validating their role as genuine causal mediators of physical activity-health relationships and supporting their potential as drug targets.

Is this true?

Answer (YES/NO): NO